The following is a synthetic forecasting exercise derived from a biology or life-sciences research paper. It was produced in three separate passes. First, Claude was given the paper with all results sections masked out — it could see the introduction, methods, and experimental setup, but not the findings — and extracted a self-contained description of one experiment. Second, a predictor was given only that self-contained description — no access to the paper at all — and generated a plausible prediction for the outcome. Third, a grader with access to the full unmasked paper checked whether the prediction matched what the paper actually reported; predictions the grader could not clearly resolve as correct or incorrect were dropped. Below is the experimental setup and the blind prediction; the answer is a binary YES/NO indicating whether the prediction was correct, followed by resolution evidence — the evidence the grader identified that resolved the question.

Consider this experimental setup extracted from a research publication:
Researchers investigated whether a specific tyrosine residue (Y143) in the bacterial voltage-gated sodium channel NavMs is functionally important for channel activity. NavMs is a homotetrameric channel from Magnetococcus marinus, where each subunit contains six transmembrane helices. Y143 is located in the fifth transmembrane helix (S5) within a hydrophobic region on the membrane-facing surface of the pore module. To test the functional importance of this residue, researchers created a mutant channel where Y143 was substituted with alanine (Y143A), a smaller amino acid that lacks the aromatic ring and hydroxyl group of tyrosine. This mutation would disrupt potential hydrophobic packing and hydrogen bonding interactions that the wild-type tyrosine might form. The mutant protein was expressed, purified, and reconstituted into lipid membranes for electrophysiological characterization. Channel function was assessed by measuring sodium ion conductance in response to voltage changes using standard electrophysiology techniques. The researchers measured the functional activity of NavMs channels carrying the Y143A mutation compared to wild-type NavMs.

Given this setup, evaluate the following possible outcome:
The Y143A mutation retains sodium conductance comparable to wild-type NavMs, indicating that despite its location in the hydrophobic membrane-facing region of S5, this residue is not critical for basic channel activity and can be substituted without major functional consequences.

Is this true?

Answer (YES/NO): NO